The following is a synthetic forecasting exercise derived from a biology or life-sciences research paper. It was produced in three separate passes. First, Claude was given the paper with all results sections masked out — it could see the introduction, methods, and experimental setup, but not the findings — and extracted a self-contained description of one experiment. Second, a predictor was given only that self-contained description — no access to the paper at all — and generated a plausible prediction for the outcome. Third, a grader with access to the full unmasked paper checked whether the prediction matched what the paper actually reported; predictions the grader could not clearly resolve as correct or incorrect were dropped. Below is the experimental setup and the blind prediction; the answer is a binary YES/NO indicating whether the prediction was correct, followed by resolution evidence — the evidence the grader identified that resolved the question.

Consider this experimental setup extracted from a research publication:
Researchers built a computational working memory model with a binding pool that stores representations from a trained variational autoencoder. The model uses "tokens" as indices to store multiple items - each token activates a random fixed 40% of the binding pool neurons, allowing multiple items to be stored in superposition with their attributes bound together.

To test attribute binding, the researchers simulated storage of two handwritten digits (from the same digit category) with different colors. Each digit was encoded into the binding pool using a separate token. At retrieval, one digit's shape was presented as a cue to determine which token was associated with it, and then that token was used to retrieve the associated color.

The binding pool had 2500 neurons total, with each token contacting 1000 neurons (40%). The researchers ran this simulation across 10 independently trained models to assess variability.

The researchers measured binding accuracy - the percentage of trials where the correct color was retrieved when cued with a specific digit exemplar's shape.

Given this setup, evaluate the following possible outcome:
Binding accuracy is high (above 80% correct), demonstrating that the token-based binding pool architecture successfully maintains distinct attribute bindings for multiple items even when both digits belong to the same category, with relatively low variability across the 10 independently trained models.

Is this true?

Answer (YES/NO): NO